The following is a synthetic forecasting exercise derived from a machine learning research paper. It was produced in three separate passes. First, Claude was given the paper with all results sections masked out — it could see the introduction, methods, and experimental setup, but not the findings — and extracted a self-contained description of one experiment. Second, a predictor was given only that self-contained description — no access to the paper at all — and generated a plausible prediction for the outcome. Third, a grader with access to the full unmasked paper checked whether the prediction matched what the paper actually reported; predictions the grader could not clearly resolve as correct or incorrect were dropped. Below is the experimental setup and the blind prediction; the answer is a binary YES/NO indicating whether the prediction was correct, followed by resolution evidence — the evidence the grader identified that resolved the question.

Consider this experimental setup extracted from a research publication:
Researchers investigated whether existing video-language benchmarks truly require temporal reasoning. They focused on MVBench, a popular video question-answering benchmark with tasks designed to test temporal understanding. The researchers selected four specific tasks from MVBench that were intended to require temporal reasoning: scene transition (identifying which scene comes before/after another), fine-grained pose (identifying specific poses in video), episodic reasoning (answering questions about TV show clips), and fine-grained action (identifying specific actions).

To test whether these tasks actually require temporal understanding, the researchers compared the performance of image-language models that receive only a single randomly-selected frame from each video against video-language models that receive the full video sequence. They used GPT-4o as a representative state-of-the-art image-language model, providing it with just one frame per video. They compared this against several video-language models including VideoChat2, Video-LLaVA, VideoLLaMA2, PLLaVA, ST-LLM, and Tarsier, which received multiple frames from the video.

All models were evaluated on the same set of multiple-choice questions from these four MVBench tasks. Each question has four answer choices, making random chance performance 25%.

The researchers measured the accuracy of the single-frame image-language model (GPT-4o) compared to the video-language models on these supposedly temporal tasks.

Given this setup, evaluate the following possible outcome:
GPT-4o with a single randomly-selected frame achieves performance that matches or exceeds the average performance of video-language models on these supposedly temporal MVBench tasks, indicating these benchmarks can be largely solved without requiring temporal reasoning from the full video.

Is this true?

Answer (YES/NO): YES